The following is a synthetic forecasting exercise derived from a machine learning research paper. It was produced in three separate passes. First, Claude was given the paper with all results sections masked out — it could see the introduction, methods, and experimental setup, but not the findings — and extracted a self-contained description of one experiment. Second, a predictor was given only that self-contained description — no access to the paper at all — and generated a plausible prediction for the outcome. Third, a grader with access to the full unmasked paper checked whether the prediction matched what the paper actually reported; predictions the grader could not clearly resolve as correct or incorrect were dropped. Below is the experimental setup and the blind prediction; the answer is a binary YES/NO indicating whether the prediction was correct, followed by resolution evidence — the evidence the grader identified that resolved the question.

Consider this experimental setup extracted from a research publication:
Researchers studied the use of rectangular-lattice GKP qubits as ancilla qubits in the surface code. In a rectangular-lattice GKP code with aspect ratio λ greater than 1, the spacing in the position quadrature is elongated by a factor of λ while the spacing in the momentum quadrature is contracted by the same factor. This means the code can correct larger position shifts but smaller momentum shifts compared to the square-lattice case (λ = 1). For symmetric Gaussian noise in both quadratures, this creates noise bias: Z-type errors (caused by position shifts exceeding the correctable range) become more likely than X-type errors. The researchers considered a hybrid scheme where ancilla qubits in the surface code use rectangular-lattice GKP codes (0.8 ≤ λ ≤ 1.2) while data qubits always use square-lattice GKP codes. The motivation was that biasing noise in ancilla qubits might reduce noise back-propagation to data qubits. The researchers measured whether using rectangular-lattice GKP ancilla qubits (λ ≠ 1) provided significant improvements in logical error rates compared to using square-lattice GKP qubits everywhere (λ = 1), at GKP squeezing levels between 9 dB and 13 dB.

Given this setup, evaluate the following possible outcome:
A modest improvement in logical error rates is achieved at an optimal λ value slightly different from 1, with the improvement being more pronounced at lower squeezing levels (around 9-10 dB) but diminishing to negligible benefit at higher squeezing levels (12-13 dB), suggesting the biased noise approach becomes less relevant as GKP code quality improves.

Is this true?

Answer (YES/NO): NO